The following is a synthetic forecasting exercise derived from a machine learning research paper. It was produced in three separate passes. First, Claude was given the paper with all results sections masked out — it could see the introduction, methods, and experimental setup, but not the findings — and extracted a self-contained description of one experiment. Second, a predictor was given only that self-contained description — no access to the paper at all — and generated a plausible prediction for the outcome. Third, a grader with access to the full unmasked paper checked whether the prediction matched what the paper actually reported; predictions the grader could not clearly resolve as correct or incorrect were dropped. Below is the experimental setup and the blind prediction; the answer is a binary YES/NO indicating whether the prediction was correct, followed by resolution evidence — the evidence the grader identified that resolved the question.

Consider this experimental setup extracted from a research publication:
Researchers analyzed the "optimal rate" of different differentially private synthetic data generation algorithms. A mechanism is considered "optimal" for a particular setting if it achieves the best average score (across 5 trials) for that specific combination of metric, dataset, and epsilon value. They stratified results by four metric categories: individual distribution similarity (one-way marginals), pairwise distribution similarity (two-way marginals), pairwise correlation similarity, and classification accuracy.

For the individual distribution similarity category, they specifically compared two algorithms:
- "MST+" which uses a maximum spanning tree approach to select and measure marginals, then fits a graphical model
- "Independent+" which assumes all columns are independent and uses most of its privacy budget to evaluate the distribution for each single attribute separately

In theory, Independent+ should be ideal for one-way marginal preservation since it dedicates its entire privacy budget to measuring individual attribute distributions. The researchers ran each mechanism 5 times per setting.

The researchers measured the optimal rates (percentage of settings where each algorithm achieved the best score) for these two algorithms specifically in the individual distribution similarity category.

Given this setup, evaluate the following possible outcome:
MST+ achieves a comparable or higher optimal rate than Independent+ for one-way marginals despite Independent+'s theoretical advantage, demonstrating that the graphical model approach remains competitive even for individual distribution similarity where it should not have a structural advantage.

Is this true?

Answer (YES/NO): YES